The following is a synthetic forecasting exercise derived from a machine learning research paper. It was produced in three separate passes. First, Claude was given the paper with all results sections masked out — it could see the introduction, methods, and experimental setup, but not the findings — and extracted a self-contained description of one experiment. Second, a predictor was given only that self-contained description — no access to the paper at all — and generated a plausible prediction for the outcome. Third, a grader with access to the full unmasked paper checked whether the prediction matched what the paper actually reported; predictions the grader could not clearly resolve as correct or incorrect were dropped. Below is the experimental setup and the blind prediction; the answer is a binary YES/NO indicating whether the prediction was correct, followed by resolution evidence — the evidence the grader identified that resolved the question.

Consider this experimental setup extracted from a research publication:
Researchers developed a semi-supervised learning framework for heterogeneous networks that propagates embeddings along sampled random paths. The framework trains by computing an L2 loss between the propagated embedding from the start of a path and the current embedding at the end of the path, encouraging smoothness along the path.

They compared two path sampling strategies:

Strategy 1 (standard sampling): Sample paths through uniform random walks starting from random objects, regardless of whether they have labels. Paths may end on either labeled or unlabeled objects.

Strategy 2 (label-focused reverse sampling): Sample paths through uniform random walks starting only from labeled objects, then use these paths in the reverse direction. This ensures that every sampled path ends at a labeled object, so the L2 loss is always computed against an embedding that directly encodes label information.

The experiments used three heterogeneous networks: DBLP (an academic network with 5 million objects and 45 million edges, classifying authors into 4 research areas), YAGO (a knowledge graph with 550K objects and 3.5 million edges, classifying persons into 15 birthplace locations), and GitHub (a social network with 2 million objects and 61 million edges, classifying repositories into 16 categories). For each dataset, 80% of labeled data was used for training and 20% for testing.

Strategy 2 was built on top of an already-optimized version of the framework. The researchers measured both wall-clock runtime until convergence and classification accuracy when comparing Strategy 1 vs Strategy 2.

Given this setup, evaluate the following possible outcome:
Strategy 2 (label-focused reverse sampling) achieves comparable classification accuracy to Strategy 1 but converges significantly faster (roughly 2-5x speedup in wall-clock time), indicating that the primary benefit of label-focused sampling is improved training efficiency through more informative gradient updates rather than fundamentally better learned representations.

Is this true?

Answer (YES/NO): NO